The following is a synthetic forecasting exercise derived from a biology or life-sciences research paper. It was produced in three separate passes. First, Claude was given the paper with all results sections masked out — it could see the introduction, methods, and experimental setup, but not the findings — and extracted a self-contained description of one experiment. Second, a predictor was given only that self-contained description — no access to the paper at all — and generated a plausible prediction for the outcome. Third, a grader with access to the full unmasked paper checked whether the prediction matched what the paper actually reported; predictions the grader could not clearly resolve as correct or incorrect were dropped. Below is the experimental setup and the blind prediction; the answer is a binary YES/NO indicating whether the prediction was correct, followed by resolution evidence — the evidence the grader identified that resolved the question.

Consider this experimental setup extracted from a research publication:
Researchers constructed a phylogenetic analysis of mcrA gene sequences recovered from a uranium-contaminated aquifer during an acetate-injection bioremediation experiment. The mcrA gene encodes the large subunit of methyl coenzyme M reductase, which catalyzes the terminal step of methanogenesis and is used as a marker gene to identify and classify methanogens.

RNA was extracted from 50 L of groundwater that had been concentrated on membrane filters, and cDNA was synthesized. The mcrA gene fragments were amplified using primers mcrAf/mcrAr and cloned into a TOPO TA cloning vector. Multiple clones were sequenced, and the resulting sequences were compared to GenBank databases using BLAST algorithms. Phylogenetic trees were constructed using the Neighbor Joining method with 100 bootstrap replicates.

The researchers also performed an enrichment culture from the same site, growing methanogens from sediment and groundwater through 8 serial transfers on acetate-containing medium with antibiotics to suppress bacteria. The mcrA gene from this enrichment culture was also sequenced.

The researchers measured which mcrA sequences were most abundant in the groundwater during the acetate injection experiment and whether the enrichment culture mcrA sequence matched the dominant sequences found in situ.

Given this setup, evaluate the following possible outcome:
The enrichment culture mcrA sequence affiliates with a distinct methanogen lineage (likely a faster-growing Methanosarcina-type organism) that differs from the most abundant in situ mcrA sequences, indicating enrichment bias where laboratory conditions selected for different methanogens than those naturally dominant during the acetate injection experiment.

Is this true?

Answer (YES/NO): NO